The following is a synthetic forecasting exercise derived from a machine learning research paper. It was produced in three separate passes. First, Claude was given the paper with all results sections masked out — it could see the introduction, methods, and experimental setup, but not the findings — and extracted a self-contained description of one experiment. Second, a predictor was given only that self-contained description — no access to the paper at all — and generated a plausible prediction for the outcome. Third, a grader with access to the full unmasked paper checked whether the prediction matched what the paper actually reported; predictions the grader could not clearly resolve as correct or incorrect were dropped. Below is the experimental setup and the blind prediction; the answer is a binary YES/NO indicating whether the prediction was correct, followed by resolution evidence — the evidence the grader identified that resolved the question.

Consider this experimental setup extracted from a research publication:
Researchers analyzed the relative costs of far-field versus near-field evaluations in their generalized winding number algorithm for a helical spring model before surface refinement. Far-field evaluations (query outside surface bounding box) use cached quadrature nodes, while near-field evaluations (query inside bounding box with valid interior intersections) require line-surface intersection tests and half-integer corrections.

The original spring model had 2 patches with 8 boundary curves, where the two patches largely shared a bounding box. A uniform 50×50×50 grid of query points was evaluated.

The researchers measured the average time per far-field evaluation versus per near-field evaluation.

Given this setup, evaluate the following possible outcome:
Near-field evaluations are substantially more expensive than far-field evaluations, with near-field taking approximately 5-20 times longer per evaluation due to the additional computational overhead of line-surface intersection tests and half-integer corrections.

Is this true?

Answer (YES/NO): YES